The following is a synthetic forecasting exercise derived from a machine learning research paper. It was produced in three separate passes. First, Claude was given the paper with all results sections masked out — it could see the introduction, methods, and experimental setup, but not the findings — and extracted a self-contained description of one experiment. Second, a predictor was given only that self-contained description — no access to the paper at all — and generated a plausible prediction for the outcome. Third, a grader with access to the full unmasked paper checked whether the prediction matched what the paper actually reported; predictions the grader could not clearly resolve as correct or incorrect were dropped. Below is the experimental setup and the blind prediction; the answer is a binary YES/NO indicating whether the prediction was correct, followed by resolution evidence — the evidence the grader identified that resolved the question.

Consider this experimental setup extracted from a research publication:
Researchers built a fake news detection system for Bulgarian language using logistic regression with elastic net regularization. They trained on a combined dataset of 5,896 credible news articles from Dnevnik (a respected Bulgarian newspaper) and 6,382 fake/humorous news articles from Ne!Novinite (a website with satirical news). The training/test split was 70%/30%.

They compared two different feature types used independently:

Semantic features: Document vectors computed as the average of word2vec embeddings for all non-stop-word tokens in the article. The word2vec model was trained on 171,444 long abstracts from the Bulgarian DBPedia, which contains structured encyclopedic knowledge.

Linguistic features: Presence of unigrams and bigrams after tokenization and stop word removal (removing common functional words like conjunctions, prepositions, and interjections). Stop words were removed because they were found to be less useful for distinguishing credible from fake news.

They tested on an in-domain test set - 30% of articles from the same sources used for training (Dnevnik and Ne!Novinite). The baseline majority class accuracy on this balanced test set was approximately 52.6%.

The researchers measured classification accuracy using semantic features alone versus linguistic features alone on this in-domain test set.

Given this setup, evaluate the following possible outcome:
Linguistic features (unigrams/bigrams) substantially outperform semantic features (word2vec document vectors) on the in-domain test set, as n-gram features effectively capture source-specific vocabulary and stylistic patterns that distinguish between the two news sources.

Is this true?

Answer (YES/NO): NO